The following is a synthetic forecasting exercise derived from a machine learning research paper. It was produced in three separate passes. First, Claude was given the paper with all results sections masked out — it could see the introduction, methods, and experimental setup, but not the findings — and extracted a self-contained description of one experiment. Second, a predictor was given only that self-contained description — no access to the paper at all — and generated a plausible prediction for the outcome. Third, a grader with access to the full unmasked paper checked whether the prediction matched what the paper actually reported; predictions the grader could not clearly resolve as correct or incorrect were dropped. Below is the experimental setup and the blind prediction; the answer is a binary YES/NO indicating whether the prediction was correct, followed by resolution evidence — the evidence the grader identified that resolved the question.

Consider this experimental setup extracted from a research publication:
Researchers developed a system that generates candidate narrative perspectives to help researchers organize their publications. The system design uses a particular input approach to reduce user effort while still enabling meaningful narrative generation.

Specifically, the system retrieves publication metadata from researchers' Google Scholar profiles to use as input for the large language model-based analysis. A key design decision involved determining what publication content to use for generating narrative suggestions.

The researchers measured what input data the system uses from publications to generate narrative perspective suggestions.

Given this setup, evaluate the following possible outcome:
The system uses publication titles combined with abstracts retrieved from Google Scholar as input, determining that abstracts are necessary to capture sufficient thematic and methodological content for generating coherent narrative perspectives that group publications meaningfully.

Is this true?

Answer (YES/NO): YES